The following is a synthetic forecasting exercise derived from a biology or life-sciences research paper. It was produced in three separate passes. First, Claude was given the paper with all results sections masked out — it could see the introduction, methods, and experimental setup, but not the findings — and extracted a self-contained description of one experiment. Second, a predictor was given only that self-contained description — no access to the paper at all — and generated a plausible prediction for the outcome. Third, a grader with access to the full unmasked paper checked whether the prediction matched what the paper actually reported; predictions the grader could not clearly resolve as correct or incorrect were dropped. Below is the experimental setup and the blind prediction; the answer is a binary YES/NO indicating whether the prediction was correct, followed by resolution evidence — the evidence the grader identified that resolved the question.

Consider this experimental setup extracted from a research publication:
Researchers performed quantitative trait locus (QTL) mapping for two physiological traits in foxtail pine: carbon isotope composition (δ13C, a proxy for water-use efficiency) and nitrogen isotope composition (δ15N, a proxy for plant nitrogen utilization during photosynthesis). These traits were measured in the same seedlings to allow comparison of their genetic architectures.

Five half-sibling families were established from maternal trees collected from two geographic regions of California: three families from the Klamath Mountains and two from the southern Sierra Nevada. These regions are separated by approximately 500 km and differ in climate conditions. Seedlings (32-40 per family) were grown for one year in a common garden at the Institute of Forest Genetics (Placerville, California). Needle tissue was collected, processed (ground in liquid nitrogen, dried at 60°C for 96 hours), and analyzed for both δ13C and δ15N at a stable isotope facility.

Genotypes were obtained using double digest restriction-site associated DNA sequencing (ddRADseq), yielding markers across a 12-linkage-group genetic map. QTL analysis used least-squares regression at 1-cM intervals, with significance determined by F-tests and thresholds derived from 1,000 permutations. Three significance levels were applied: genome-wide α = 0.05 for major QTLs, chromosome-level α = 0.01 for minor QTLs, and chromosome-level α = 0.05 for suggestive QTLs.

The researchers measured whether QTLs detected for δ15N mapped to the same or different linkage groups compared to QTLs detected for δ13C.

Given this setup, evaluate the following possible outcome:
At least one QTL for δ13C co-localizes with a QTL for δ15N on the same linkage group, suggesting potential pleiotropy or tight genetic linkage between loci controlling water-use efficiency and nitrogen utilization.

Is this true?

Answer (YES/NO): YES